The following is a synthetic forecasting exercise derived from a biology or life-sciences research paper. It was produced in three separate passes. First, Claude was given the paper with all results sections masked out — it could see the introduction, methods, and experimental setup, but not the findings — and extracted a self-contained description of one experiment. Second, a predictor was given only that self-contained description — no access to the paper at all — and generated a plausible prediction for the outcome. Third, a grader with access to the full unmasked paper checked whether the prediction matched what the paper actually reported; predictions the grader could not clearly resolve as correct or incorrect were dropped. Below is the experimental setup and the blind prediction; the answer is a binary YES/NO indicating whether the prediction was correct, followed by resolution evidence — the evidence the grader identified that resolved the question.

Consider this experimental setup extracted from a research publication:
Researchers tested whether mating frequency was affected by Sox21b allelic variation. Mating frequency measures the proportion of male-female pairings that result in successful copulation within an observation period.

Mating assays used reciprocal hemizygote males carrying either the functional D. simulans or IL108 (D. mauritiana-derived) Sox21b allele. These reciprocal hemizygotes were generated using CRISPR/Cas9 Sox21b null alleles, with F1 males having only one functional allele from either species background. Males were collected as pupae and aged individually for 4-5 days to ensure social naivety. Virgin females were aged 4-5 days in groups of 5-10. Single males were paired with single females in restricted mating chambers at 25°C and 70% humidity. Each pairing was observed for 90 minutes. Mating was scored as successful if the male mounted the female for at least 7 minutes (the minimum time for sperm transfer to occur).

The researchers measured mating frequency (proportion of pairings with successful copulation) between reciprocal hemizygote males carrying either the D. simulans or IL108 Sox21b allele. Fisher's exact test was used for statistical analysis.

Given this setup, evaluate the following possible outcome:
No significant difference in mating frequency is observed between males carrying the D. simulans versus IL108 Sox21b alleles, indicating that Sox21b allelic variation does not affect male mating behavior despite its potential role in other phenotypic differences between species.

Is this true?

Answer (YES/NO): YES